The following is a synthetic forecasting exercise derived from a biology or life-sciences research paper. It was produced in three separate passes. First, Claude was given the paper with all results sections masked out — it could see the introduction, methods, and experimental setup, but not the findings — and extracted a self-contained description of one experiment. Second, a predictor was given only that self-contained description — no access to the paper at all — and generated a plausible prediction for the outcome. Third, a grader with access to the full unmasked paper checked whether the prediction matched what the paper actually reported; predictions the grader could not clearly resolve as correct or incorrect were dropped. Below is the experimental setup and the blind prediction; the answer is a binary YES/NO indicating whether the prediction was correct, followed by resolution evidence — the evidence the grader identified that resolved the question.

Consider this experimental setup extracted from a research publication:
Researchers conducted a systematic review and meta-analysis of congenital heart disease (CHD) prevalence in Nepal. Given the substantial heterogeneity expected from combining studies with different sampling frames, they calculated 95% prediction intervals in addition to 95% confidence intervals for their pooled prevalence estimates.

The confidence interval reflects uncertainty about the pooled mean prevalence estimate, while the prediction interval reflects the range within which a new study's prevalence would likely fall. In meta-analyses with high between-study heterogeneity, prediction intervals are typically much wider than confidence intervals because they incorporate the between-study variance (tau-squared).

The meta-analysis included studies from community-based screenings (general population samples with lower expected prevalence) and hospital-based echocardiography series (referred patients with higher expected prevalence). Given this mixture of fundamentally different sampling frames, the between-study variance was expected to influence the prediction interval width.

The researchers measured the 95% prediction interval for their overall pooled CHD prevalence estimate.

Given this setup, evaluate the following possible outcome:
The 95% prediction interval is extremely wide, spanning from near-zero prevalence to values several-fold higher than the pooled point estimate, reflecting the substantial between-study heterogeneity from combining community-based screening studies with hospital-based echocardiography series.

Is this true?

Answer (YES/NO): YES